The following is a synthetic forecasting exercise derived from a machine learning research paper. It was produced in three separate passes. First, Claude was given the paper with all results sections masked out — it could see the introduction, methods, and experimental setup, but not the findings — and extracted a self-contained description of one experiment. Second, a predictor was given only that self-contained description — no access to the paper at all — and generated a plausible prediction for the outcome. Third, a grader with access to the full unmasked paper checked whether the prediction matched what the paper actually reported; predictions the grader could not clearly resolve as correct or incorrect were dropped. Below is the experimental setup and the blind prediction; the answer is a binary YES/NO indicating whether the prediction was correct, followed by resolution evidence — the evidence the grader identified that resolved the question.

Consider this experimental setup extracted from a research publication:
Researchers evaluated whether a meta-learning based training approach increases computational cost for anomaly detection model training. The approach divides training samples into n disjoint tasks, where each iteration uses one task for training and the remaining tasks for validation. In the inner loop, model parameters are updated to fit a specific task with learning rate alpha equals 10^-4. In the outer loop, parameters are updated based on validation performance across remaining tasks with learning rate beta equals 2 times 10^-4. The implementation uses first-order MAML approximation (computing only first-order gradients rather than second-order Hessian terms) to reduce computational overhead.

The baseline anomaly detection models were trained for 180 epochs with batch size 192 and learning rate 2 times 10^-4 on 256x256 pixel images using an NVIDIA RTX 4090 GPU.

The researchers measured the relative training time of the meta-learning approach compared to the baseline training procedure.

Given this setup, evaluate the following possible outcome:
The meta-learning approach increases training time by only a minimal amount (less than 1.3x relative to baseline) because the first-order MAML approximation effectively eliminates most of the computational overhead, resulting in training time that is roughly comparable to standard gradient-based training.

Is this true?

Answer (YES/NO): NO